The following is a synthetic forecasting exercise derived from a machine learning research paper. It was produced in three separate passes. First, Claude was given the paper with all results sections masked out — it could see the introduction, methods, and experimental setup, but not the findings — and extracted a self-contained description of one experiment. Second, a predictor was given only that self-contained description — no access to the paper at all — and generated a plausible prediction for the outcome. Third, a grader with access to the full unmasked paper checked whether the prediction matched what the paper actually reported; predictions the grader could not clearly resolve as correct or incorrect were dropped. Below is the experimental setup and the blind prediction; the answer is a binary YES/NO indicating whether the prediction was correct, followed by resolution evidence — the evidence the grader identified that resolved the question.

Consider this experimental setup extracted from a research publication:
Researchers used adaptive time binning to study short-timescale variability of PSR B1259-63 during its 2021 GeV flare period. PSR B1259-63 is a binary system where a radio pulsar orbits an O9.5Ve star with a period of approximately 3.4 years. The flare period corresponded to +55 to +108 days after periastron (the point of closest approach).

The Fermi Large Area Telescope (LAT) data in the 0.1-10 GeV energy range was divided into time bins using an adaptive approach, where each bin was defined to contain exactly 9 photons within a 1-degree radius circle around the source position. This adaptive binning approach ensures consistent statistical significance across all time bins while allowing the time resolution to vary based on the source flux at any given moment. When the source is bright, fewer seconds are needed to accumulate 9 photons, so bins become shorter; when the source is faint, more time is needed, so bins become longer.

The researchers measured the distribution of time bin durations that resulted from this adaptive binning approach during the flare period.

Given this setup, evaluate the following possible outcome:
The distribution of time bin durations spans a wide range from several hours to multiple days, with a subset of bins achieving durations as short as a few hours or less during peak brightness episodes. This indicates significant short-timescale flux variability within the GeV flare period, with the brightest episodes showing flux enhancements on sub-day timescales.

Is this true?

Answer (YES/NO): YES